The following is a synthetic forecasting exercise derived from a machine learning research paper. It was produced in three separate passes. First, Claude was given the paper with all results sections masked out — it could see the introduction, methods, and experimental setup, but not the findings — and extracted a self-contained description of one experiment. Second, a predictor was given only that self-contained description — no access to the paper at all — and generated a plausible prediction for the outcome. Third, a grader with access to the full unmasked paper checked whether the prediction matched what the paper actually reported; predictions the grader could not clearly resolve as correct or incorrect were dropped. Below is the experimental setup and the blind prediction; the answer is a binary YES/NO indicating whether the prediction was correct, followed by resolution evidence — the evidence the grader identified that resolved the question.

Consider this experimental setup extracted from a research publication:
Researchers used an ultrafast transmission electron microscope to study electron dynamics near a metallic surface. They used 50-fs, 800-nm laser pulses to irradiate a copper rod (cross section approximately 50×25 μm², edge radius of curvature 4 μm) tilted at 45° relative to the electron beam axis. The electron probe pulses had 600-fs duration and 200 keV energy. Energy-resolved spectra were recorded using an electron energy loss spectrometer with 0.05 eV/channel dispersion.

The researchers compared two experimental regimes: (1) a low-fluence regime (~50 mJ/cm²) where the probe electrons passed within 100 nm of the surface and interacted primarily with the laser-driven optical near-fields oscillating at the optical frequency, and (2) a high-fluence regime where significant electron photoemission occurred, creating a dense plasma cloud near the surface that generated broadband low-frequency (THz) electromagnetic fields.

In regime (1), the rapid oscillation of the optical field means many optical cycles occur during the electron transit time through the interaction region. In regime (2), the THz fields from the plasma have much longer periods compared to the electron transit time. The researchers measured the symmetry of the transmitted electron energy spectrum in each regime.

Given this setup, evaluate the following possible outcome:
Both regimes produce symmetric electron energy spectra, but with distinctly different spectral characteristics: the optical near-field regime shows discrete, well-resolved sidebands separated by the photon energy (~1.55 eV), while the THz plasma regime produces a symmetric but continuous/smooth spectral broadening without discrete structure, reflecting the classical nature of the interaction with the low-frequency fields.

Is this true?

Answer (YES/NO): NO